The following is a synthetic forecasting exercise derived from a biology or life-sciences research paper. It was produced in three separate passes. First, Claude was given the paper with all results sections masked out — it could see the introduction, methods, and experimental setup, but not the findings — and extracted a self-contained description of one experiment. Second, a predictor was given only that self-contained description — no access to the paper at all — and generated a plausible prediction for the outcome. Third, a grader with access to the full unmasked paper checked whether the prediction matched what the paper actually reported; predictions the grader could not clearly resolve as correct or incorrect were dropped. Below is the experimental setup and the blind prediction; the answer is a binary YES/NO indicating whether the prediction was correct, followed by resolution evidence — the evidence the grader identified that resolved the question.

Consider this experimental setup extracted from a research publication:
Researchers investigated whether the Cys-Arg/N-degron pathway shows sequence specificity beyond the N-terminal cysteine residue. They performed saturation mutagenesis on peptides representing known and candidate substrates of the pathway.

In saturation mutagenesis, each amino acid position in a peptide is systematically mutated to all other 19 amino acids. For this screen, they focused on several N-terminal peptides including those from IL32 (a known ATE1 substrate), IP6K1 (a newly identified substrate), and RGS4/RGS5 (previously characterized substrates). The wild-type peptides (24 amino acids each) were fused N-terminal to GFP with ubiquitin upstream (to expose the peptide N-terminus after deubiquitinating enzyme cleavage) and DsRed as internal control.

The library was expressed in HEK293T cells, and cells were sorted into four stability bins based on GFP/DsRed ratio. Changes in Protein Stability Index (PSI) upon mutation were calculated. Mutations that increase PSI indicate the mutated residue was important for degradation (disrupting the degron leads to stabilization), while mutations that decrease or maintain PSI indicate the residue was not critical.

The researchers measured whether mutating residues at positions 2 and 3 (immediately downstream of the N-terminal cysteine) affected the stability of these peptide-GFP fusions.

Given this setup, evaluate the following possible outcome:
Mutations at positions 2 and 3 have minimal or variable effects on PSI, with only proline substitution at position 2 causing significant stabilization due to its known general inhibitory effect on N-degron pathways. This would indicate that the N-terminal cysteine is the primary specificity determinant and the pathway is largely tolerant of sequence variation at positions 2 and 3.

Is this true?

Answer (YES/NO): NO